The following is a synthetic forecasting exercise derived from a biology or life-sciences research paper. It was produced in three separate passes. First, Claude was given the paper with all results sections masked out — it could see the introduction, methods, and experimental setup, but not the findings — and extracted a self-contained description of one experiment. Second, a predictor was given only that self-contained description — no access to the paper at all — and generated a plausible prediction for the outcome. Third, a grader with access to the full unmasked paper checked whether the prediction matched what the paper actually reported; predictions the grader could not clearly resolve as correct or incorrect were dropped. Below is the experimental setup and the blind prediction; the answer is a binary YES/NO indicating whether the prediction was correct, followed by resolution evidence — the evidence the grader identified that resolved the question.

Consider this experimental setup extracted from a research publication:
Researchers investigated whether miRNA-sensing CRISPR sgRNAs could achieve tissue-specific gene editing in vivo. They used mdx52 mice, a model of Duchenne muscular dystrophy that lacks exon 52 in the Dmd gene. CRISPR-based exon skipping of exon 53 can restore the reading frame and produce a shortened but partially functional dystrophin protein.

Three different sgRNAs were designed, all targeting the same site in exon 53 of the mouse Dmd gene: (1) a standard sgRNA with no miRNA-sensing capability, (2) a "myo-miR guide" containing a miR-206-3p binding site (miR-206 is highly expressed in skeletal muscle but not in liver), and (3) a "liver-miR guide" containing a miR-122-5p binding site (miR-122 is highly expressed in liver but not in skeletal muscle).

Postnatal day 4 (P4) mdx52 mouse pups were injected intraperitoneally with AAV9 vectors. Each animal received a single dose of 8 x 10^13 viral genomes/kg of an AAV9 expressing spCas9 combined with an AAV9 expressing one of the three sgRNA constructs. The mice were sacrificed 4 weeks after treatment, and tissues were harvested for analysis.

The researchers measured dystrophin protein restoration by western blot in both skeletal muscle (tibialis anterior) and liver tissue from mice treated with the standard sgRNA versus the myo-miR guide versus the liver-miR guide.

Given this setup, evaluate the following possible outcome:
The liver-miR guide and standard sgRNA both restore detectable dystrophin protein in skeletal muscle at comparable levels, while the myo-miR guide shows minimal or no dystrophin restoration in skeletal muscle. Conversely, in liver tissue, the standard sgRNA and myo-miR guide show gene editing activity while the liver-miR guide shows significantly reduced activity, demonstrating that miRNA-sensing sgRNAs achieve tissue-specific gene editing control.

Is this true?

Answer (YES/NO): NO